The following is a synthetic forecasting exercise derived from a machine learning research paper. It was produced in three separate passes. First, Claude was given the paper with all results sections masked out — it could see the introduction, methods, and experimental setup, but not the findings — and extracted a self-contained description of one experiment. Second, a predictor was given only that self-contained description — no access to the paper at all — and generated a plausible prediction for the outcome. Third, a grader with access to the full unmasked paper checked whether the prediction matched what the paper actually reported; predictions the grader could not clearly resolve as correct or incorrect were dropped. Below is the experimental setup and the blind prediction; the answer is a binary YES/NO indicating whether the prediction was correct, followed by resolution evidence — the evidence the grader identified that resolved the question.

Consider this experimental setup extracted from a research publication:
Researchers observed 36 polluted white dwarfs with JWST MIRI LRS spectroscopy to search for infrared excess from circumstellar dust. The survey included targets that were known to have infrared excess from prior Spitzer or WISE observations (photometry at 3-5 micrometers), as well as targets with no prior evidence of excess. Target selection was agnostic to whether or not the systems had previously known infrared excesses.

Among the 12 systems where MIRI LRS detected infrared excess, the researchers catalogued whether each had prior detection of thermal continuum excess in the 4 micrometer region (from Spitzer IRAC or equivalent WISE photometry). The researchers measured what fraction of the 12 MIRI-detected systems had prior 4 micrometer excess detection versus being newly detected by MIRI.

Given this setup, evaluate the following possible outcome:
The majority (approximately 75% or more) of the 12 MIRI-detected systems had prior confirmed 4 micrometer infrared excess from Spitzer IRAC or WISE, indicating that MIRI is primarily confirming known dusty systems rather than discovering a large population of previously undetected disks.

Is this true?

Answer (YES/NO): YES